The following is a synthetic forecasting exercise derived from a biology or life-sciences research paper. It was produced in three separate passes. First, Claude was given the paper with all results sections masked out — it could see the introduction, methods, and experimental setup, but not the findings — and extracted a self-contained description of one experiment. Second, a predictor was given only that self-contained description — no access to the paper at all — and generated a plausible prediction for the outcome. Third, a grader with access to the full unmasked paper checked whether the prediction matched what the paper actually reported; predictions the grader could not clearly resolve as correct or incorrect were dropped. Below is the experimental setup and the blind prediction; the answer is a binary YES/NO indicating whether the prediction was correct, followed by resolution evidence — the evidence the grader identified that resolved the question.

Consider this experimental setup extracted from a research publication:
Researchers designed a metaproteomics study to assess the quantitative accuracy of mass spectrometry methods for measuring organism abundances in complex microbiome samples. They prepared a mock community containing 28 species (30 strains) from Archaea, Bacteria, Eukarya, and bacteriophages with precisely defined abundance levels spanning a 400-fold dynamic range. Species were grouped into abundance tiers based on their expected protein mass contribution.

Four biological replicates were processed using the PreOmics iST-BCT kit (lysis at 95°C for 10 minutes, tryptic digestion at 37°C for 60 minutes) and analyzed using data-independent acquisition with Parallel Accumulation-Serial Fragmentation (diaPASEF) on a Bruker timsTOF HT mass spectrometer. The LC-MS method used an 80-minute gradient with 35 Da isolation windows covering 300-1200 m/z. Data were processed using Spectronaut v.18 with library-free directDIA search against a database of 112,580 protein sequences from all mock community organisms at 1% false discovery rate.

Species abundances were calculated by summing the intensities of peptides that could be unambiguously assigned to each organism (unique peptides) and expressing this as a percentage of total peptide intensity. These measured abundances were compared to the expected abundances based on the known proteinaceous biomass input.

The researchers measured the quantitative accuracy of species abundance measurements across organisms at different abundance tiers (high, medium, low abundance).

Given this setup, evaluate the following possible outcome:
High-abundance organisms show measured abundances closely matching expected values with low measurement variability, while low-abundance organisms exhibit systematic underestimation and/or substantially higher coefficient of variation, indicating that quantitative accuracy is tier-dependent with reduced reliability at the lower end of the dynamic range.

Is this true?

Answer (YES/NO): YES